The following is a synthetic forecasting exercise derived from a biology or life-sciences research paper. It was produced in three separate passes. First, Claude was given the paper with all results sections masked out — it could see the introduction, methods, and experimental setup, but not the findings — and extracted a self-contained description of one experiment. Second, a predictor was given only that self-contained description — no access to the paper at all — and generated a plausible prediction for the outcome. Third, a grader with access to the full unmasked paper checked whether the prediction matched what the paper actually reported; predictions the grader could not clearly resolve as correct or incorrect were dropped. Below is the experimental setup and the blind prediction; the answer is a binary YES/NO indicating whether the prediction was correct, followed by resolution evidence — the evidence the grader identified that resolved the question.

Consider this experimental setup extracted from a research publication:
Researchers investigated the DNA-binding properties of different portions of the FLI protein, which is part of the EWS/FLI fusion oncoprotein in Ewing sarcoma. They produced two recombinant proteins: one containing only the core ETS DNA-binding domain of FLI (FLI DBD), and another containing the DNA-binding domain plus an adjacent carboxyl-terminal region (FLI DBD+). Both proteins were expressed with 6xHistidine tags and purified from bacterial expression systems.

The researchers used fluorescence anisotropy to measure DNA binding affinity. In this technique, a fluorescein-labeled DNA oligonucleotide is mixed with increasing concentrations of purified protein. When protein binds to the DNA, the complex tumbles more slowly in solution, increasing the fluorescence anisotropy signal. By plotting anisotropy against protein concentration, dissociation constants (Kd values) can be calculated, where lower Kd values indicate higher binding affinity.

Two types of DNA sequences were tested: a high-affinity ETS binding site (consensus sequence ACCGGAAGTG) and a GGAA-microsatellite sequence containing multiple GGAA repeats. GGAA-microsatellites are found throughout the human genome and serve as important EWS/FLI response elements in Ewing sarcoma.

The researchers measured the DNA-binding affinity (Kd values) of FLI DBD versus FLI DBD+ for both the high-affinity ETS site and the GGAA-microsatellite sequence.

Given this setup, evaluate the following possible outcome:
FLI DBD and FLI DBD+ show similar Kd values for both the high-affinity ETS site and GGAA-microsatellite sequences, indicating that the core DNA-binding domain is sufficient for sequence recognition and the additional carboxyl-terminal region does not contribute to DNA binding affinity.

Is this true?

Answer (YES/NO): YES